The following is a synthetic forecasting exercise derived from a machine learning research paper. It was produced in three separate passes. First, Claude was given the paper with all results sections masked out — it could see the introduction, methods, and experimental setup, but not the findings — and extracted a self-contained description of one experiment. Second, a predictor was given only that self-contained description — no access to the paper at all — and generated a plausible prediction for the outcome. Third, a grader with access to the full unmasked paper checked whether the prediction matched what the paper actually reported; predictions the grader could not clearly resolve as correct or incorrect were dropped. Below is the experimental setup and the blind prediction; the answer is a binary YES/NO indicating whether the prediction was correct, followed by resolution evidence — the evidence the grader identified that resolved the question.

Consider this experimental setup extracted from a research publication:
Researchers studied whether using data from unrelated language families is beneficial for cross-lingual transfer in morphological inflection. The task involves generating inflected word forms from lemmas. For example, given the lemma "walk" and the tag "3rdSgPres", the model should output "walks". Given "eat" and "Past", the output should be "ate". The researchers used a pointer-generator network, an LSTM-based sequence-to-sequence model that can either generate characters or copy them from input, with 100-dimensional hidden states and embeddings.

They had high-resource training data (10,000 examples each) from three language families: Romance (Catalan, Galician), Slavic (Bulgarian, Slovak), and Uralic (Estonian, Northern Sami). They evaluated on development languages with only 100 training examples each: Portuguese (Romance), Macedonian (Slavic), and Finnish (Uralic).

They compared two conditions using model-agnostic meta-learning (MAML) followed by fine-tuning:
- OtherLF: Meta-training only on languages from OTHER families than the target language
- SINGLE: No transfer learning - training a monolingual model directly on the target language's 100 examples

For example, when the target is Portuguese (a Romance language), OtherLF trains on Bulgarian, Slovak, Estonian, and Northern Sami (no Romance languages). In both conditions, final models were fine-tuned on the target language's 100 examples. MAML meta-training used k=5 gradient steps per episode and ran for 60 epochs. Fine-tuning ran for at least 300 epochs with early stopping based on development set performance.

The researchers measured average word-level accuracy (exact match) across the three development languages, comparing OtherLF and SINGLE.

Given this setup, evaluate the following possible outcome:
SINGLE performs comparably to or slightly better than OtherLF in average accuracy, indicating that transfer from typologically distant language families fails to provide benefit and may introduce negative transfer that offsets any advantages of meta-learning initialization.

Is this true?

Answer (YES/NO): YES